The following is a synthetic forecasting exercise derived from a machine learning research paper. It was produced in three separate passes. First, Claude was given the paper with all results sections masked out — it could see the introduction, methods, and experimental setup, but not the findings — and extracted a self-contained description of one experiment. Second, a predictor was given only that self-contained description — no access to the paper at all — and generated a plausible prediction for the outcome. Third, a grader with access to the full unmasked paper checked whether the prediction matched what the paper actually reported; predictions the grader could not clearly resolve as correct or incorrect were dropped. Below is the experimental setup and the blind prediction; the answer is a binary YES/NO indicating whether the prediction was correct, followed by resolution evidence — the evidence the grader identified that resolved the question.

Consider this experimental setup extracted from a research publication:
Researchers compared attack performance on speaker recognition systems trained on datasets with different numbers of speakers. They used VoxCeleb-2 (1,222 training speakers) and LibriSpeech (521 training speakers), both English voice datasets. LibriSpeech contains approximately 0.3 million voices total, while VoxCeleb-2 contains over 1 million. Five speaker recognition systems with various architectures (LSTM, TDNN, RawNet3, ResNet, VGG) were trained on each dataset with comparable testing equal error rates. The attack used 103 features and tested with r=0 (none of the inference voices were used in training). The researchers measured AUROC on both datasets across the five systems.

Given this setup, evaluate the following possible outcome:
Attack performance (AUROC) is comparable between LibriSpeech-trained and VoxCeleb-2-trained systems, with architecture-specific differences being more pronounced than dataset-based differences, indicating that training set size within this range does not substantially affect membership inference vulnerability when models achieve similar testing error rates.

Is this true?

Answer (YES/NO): NO